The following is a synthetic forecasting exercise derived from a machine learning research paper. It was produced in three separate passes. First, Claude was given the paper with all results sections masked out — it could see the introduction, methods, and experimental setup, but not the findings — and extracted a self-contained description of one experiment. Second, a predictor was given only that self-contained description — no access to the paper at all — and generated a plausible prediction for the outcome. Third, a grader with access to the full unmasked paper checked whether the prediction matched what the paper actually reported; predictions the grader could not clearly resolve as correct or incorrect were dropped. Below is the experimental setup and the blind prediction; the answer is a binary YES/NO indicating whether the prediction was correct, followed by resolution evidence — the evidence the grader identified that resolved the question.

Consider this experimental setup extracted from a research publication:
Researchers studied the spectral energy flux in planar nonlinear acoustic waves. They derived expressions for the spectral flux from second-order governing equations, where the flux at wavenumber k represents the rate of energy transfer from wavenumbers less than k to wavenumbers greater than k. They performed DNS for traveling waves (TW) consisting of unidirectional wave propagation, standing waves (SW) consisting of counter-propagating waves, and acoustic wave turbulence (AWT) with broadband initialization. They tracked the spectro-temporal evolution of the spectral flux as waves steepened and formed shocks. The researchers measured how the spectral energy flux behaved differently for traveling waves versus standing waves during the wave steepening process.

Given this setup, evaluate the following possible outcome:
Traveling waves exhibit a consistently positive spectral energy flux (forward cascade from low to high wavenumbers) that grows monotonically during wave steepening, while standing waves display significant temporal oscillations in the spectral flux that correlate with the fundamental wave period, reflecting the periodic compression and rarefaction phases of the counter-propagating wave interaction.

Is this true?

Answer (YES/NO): YES